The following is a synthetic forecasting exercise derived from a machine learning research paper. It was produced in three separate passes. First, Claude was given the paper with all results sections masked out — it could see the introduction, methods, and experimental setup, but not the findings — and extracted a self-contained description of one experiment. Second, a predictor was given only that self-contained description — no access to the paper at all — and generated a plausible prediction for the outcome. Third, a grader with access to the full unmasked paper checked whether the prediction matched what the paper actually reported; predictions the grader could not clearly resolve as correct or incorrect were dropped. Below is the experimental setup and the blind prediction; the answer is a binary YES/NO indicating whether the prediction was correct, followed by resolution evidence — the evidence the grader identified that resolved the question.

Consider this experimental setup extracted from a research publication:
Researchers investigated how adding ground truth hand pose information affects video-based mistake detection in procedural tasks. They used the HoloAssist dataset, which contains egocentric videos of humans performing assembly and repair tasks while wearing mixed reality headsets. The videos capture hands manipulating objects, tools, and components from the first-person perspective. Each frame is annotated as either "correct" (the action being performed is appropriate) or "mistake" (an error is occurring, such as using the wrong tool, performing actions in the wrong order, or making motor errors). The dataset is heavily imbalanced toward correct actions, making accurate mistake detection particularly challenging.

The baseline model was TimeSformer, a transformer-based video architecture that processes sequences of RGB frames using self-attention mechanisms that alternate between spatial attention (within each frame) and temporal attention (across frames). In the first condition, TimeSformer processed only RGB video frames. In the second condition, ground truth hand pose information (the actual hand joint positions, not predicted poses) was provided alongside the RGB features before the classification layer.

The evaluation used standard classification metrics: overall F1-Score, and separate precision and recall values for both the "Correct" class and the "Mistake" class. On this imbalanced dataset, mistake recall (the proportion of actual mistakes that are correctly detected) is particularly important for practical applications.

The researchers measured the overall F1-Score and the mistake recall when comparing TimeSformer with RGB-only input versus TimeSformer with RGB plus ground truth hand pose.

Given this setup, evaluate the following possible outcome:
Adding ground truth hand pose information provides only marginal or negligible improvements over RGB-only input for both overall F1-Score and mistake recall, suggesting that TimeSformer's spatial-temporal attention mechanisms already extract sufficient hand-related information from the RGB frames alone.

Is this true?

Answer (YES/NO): NO